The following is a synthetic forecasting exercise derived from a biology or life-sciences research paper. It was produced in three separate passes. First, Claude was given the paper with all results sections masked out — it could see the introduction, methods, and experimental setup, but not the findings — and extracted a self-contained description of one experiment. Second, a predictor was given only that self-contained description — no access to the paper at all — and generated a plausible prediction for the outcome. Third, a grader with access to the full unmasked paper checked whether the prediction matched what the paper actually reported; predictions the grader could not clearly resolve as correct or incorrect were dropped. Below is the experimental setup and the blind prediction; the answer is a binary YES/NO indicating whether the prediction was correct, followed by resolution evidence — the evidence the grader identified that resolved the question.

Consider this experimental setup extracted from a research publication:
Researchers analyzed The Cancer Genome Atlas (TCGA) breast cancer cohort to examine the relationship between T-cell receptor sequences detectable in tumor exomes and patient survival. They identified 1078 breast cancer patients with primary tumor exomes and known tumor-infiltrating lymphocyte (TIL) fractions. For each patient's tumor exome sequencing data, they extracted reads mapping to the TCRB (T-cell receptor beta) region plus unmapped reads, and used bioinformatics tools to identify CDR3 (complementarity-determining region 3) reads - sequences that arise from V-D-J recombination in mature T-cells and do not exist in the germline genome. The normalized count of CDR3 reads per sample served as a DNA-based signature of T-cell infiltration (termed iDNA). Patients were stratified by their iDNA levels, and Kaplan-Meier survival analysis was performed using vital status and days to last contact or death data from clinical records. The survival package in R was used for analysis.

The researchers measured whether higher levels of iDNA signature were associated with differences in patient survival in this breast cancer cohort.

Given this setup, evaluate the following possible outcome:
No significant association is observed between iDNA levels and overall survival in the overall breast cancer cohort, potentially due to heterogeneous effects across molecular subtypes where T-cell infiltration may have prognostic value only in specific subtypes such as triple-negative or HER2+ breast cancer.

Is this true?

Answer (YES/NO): NO